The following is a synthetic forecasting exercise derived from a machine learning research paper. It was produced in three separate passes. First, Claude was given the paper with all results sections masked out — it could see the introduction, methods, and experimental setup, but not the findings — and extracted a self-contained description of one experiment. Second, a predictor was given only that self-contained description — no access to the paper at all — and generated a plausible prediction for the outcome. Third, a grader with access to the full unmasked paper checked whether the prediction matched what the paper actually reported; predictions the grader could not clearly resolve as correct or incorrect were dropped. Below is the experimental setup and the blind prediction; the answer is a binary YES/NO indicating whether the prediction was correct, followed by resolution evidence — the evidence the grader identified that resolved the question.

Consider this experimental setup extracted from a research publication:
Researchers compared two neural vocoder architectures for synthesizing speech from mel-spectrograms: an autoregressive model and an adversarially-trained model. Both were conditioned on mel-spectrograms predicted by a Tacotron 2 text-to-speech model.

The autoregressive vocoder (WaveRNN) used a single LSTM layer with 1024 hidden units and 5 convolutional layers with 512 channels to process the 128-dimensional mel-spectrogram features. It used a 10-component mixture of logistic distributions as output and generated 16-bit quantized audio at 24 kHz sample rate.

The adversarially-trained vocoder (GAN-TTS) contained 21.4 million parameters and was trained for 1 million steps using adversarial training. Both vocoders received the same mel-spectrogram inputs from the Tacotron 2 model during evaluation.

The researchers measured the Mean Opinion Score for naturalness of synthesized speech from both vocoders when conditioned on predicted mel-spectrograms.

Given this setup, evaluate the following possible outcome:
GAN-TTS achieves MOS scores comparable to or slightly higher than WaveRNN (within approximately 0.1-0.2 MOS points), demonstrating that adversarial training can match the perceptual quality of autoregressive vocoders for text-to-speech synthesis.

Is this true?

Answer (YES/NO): NO